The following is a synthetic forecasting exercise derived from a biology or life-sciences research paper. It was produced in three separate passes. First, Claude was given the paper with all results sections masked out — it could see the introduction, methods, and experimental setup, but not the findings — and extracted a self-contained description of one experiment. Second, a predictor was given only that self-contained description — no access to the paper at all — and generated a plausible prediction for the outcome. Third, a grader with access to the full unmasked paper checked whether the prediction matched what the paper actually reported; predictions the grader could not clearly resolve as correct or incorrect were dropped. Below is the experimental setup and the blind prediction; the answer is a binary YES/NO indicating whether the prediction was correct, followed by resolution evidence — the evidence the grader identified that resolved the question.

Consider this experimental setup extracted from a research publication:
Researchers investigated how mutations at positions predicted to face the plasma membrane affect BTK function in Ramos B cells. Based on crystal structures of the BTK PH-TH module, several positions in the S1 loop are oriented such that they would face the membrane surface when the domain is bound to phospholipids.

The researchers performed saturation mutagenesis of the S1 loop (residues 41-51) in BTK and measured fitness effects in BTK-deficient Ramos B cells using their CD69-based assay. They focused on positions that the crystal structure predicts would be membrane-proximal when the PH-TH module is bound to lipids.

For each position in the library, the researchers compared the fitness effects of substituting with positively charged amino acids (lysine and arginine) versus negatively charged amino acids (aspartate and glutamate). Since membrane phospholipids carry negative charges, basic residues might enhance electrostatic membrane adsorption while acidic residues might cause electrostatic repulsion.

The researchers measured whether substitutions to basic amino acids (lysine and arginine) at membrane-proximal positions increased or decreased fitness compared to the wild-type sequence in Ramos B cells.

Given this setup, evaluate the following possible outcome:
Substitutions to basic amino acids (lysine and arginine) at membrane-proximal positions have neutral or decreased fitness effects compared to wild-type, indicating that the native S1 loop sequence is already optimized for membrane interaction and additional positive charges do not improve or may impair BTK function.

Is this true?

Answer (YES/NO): NO